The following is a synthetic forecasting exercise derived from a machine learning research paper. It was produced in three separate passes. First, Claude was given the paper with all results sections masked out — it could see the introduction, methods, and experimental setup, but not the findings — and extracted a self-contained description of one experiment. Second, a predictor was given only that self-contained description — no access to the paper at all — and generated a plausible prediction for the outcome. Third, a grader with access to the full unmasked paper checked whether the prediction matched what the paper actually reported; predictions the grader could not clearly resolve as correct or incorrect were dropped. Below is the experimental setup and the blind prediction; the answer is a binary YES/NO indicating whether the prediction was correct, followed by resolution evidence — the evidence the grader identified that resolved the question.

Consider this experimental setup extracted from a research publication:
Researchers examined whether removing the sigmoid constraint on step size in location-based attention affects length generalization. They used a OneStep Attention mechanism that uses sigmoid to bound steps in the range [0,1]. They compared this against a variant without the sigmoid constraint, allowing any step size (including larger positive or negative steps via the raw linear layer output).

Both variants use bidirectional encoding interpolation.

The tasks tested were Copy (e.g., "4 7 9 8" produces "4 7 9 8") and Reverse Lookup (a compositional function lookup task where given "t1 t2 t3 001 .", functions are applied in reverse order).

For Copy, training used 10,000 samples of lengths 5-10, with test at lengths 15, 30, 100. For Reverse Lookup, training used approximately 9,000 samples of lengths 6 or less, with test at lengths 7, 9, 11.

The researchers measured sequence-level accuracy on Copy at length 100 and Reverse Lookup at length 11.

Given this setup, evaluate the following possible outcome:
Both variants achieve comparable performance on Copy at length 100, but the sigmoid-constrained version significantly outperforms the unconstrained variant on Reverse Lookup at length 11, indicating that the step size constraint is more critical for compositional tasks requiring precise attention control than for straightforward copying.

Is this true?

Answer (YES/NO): YES